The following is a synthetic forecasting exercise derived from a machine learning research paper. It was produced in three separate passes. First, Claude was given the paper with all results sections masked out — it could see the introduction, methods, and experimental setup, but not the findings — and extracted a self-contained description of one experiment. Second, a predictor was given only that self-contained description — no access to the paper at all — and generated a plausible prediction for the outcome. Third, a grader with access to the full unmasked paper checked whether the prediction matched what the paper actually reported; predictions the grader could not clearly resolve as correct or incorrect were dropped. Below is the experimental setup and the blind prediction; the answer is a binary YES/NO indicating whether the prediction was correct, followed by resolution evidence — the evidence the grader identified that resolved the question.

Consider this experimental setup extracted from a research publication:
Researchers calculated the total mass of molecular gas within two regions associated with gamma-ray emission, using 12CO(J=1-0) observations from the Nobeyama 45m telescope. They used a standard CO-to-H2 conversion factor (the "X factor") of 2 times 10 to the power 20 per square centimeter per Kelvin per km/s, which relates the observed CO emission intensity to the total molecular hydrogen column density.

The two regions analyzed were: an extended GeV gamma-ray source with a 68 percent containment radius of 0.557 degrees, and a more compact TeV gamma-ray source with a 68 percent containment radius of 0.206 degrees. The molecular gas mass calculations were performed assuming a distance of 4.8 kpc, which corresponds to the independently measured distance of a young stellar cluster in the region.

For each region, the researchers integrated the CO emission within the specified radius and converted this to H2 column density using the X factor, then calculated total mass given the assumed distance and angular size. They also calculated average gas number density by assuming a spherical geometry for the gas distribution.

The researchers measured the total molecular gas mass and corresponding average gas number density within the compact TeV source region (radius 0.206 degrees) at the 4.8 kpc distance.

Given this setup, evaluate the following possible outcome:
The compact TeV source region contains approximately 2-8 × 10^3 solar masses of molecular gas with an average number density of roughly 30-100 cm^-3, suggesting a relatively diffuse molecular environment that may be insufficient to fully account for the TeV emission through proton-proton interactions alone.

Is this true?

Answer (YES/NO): NO